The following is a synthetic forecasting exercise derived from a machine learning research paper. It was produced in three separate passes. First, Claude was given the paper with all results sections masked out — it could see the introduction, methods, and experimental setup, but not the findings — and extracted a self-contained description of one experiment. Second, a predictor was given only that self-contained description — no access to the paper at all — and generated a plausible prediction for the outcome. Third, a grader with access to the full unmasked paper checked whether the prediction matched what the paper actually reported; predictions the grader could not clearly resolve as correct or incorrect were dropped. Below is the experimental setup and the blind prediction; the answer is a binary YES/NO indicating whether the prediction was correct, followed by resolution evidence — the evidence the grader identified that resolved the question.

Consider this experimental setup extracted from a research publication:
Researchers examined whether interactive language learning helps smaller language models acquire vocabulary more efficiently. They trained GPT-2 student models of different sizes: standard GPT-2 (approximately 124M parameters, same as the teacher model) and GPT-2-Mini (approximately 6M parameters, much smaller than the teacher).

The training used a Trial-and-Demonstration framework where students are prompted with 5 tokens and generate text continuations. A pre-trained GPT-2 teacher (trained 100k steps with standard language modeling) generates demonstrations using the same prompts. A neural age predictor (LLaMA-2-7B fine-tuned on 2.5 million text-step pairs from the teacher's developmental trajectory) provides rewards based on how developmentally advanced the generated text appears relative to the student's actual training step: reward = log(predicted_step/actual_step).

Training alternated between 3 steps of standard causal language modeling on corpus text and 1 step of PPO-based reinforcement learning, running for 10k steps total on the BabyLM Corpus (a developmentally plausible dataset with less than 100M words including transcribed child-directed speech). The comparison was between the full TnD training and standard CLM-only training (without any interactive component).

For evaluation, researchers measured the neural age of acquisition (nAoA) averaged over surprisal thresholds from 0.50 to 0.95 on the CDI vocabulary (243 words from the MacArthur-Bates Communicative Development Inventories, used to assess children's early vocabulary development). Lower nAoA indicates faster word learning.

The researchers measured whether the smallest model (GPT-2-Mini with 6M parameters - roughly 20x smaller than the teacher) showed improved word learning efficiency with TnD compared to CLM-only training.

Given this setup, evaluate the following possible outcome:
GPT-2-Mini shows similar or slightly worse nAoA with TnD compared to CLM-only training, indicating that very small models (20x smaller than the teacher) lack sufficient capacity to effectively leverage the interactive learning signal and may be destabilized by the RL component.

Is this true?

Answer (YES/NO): NO